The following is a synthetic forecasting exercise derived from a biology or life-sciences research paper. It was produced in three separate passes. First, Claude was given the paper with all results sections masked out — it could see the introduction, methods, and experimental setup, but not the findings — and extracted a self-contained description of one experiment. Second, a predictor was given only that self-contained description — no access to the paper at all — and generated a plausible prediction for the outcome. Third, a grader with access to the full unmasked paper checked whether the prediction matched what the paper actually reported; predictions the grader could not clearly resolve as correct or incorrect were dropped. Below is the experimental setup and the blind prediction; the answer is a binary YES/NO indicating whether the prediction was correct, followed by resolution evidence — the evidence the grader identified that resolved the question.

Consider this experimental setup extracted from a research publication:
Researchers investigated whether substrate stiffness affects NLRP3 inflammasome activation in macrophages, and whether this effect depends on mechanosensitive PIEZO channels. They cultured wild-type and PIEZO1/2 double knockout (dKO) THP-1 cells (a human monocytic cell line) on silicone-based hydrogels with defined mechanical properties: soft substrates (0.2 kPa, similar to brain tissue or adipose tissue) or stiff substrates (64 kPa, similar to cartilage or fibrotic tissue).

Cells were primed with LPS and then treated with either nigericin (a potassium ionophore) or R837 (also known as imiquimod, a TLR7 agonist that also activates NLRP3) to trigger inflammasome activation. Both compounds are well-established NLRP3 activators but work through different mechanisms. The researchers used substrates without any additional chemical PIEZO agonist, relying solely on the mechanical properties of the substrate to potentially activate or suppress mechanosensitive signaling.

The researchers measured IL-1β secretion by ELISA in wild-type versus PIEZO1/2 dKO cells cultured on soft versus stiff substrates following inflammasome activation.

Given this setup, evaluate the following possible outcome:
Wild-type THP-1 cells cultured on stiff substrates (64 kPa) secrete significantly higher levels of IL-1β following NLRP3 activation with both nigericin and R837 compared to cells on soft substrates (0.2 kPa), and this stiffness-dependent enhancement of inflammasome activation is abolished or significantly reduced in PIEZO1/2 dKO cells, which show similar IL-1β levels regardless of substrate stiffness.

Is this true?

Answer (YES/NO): YES